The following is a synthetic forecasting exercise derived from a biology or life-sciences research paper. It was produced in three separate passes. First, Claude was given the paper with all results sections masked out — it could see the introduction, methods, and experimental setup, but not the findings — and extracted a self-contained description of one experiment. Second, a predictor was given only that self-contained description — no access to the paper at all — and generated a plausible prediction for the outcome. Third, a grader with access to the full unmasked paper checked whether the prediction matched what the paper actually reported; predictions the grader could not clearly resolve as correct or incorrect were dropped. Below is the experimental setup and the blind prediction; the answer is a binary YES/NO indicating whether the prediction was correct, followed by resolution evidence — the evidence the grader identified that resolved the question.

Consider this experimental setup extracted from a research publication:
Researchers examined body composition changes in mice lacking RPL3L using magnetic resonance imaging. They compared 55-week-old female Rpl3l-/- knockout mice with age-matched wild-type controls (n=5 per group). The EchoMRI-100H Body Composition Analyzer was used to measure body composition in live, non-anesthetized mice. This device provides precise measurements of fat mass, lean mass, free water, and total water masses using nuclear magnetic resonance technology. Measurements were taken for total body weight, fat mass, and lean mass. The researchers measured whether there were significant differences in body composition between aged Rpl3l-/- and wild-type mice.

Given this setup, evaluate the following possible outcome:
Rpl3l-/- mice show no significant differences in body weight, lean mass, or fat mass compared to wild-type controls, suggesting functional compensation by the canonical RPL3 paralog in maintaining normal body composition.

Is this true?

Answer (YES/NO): NO